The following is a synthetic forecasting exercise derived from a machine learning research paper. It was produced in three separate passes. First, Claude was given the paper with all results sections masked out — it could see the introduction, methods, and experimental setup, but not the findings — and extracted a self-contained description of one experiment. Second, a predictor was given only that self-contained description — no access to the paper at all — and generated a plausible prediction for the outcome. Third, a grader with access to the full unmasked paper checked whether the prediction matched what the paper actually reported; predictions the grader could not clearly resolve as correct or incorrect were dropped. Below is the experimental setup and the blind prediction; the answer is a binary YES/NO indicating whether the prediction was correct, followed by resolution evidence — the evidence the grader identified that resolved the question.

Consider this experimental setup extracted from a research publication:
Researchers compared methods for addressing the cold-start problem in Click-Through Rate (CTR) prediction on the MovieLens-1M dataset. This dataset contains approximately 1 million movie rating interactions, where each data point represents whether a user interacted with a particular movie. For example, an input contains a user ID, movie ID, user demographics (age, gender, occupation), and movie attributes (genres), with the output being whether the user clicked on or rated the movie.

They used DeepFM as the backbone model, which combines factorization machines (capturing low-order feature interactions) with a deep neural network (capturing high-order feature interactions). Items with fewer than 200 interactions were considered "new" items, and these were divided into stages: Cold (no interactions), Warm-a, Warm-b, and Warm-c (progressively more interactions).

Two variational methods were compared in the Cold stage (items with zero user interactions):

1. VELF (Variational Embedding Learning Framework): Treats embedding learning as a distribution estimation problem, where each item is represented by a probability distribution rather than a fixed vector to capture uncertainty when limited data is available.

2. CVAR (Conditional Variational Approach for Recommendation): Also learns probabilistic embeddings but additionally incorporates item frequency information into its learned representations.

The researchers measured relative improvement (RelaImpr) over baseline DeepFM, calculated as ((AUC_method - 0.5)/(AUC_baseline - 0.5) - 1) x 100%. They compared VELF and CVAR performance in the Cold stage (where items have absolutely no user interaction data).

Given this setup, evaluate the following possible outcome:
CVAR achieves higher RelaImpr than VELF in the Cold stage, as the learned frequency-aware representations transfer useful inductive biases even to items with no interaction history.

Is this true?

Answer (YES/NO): YES